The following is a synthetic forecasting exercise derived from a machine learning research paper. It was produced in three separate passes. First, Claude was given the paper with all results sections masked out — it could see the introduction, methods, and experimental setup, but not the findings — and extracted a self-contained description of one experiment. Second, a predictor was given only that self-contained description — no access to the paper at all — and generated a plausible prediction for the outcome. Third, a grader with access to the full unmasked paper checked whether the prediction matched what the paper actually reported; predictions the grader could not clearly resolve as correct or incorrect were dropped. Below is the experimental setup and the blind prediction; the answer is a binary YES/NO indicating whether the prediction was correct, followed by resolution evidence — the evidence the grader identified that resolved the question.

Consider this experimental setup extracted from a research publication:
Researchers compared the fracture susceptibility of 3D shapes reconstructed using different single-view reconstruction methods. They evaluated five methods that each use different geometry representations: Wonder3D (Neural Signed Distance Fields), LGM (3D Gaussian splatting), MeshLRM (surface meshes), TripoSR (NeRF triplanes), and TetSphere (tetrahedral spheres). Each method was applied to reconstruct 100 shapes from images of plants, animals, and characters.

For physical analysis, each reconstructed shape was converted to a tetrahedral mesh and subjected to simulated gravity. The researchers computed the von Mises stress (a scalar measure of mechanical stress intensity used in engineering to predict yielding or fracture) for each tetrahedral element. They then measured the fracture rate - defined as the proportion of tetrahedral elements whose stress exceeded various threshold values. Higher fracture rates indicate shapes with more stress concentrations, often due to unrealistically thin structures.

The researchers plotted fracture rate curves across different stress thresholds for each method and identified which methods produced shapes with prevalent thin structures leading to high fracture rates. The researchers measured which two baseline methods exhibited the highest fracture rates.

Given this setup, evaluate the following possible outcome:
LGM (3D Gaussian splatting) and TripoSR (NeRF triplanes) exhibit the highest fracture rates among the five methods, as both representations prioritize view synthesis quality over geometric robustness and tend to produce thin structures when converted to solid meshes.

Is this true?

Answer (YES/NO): NO